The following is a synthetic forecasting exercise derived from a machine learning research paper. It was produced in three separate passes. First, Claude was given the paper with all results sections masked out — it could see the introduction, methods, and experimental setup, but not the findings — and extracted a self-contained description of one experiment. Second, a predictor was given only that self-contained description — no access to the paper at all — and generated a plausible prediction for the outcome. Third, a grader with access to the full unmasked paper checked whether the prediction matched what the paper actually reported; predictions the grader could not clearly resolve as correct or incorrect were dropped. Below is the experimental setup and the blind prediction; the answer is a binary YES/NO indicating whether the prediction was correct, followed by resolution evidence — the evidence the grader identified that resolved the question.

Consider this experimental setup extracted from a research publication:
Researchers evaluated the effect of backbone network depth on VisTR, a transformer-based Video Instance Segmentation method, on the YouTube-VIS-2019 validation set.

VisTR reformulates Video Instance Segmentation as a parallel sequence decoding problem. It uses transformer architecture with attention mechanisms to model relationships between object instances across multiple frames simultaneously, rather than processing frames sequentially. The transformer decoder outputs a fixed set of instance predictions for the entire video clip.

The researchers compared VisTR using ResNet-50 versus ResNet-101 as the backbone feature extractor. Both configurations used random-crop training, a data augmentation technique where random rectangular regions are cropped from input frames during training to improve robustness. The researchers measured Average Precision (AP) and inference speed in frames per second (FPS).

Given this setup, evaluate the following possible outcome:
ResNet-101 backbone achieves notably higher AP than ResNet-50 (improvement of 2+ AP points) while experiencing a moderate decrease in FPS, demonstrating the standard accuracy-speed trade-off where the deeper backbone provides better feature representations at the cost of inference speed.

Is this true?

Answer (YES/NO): YES